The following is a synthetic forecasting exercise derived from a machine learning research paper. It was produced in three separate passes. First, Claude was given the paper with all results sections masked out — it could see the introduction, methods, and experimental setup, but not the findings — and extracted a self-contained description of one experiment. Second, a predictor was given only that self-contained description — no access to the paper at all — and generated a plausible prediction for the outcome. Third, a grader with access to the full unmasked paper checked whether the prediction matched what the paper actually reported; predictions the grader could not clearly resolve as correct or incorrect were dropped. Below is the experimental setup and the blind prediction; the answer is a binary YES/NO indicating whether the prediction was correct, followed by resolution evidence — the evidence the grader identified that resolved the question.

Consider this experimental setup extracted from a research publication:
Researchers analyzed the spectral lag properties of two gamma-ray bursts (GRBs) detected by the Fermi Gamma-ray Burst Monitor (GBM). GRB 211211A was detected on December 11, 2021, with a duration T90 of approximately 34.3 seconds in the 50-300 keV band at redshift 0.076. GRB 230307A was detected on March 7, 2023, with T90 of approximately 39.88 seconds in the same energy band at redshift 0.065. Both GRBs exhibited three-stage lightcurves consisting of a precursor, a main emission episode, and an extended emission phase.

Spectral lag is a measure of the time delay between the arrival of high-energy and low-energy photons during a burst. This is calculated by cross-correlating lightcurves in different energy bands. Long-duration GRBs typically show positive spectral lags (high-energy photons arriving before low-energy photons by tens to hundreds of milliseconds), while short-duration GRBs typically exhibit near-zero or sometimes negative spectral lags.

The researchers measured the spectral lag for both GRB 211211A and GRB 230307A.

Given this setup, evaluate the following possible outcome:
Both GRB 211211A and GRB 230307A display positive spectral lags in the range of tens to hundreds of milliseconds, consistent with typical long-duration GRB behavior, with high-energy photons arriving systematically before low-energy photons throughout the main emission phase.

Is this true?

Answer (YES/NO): NO